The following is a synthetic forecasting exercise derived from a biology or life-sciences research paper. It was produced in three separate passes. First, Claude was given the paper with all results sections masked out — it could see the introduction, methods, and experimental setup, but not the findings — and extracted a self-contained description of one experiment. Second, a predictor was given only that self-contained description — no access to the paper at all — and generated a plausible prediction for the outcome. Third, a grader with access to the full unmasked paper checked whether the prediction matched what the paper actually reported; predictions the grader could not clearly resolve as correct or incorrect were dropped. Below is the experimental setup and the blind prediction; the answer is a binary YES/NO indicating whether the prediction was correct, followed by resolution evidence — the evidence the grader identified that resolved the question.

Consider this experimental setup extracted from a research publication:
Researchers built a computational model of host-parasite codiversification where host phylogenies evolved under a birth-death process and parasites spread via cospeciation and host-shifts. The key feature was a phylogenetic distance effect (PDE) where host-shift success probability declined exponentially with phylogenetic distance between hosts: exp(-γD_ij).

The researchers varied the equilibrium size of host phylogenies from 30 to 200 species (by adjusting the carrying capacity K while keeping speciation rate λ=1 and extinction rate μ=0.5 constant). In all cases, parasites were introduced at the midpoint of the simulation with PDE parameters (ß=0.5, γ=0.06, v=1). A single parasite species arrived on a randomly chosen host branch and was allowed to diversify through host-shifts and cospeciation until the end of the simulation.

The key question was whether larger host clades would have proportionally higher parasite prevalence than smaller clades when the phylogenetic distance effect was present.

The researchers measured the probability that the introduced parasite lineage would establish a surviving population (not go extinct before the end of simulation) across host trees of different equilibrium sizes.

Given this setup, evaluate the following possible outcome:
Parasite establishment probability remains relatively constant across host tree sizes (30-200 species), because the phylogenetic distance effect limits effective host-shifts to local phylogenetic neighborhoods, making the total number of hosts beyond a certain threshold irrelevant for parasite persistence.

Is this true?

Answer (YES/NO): NO